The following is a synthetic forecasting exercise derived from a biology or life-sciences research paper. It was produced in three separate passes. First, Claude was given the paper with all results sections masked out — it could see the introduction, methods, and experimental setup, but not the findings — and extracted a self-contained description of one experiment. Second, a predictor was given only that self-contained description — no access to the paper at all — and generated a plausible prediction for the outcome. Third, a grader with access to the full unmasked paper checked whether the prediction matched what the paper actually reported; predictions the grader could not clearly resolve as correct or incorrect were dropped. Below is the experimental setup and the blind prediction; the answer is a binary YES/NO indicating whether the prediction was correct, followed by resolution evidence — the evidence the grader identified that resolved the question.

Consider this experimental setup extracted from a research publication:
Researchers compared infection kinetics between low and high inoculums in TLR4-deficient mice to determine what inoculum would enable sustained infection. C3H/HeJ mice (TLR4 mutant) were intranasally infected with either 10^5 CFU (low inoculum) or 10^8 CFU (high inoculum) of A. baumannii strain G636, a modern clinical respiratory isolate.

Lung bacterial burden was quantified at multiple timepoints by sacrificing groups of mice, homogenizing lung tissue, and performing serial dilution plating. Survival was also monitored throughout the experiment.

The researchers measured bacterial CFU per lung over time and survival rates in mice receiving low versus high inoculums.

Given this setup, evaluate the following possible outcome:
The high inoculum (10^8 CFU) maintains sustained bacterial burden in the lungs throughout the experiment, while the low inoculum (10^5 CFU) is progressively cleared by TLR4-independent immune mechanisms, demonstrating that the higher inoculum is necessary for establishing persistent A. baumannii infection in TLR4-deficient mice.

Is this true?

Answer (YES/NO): NO